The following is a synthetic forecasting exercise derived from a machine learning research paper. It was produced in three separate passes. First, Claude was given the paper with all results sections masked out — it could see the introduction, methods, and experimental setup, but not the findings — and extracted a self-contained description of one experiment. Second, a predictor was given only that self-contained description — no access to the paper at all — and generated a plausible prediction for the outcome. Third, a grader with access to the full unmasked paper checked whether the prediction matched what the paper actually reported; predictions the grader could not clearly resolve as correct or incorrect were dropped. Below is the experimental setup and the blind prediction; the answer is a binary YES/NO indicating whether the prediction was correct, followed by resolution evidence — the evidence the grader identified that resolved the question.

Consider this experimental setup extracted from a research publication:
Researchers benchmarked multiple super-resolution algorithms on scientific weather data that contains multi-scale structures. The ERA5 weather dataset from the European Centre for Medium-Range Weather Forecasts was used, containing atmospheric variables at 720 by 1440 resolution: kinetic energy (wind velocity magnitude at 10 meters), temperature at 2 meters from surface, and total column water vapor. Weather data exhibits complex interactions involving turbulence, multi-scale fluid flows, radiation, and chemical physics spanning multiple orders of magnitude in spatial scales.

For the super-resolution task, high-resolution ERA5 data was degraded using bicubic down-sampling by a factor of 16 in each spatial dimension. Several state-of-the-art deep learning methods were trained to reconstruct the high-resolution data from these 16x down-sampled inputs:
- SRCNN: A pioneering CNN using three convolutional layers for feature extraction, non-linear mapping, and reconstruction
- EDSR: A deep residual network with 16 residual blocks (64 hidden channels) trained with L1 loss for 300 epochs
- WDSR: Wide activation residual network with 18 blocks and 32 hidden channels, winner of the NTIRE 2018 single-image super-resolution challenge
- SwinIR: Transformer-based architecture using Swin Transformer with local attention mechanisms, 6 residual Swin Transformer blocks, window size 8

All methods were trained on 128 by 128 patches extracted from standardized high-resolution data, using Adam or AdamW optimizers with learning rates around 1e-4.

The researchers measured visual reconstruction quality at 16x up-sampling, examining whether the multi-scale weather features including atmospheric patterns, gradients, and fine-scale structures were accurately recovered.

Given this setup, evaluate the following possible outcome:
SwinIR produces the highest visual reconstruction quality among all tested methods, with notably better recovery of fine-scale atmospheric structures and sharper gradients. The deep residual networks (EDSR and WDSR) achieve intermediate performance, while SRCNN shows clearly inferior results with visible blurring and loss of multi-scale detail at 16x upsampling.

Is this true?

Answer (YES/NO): NO